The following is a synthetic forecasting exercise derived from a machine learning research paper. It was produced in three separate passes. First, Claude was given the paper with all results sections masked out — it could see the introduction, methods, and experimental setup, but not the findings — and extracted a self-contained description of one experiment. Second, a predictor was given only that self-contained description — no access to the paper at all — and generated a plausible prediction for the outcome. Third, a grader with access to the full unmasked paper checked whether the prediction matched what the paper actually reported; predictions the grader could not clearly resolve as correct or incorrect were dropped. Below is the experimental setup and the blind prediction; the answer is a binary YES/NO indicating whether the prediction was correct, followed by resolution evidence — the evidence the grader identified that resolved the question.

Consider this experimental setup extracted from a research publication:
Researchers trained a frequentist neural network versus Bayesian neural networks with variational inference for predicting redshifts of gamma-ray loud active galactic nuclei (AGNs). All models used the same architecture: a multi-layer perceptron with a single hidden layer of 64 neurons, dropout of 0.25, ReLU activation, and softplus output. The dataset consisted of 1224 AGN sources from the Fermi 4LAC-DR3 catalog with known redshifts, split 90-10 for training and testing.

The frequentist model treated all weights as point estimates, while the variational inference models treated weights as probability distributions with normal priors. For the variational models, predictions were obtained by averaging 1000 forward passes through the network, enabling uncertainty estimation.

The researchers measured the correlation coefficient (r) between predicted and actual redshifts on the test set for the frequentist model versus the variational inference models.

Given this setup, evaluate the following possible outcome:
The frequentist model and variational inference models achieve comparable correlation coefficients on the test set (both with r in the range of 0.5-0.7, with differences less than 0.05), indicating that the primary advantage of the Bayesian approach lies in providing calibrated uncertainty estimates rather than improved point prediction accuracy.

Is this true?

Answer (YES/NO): NO